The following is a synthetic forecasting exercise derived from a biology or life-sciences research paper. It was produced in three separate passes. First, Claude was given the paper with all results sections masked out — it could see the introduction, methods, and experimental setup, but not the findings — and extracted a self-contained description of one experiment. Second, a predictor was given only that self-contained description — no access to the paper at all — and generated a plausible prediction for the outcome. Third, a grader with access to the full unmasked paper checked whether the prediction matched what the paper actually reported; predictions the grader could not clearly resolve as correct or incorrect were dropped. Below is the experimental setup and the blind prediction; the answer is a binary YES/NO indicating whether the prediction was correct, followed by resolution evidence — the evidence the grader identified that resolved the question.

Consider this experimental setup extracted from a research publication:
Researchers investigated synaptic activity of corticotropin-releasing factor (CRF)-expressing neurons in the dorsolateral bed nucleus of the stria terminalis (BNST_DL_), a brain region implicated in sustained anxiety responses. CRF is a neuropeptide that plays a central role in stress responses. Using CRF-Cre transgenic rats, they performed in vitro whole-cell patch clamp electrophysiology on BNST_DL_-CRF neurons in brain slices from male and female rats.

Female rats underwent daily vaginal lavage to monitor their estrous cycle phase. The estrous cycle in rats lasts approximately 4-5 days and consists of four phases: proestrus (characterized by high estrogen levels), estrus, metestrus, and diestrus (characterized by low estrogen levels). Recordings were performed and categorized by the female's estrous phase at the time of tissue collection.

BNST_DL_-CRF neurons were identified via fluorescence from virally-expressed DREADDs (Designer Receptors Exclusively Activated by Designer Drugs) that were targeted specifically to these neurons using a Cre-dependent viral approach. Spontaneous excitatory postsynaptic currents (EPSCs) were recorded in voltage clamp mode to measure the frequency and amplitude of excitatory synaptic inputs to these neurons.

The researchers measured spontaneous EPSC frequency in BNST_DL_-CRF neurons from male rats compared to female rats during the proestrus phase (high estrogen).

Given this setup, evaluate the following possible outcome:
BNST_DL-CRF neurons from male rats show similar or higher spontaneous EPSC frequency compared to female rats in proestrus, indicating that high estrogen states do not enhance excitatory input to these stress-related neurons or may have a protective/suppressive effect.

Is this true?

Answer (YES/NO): YES